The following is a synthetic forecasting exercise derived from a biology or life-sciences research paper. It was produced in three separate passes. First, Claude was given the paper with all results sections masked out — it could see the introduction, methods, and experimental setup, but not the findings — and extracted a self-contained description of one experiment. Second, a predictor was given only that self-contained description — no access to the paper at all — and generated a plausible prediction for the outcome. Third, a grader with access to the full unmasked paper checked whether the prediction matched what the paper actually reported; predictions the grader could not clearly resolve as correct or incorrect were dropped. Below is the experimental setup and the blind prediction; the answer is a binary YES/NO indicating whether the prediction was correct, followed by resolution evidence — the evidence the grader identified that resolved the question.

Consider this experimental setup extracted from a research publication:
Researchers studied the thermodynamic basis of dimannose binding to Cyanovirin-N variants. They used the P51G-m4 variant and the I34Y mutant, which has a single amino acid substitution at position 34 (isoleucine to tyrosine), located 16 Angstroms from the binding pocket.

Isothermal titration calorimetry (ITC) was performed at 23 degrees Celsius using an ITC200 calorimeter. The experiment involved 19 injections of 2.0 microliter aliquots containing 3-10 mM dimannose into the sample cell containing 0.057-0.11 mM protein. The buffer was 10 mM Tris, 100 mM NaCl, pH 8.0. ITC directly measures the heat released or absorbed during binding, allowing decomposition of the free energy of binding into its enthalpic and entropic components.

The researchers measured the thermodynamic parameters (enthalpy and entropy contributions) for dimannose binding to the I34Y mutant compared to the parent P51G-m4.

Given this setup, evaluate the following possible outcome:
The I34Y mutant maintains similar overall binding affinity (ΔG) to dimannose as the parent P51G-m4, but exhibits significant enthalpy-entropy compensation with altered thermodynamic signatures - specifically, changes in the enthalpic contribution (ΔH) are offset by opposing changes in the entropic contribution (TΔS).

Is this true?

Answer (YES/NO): NO